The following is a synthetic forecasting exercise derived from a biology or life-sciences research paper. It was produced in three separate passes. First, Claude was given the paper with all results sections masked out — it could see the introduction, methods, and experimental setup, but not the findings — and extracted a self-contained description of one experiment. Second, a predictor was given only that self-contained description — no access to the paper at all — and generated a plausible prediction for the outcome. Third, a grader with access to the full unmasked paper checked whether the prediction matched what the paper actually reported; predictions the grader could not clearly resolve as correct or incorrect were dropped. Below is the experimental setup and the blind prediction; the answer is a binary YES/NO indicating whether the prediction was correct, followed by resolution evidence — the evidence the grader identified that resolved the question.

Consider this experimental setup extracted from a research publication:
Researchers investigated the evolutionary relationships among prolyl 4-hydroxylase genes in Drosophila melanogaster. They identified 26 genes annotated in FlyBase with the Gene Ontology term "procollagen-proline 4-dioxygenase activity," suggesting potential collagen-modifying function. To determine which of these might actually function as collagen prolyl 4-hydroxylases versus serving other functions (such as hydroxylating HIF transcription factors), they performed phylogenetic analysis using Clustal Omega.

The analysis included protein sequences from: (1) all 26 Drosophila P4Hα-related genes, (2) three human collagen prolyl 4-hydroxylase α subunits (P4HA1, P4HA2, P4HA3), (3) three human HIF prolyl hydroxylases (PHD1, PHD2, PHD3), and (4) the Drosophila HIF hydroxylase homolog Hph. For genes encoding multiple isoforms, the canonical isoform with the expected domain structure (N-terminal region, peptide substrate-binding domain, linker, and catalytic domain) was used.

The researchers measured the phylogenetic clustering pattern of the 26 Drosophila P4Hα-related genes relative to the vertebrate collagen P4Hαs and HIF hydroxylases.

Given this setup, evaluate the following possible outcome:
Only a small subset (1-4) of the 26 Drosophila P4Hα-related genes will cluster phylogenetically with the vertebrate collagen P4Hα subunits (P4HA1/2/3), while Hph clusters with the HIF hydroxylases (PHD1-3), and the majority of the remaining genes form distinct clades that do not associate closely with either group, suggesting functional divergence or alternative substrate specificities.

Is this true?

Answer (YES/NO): YES